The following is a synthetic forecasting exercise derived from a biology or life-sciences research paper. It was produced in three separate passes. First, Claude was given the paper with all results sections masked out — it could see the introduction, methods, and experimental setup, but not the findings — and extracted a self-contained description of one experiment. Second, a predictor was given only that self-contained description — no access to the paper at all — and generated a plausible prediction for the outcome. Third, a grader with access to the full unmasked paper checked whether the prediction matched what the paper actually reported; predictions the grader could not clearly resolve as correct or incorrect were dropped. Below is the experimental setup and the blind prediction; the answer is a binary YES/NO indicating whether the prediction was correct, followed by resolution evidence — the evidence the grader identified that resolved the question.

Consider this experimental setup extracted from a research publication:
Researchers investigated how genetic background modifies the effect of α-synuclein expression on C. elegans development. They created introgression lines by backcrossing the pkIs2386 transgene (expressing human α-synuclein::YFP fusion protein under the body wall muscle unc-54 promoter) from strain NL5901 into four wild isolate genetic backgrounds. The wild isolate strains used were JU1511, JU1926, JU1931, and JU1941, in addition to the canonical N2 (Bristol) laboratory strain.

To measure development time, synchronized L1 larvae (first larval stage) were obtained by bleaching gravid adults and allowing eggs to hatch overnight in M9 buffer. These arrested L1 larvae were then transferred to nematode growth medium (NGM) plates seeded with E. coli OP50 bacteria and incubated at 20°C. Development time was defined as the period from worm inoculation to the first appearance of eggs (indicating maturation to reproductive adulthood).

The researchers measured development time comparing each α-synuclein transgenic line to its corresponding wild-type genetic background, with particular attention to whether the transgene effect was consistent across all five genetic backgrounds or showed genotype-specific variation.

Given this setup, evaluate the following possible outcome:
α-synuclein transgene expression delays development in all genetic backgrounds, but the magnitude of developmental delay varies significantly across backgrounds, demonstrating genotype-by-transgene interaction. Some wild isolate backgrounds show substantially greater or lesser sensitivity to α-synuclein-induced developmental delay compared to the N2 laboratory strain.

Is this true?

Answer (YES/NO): NO